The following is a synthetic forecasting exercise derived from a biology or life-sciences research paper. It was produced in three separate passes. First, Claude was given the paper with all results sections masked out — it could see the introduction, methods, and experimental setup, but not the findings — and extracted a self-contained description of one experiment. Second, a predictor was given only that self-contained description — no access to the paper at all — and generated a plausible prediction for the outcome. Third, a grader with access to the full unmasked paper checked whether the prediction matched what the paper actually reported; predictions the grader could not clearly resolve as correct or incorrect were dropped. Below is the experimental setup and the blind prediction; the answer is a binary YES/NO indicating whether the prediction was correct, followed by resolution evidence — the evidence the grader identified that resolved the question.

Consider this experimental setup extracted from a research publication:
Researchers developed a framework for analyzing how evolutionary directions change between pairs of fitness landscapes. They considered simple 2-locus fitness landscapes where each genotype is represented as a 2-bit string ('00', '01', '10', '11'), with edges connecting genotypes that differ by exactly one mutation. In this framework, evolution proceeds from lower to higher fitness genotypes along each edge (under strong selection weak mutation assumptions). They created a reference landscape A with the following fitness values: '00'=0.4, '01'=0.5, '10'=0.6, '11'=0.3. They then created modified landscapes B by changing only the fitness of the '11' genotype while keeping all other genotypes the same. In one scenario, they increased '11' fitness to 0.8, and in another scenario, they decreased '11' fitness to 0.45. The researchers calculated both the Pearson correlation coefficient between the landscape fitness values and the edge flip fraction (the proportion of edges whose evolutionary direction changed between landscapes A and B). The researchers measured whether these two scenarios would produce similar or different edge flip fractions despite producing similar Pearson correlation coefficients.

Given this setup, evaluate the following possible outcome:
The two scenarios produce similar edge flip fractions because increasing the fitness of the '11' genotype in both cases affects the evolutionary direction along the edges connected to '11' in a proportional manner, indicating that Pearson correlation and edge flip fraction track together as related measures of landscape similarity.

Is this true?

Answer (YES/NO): NO